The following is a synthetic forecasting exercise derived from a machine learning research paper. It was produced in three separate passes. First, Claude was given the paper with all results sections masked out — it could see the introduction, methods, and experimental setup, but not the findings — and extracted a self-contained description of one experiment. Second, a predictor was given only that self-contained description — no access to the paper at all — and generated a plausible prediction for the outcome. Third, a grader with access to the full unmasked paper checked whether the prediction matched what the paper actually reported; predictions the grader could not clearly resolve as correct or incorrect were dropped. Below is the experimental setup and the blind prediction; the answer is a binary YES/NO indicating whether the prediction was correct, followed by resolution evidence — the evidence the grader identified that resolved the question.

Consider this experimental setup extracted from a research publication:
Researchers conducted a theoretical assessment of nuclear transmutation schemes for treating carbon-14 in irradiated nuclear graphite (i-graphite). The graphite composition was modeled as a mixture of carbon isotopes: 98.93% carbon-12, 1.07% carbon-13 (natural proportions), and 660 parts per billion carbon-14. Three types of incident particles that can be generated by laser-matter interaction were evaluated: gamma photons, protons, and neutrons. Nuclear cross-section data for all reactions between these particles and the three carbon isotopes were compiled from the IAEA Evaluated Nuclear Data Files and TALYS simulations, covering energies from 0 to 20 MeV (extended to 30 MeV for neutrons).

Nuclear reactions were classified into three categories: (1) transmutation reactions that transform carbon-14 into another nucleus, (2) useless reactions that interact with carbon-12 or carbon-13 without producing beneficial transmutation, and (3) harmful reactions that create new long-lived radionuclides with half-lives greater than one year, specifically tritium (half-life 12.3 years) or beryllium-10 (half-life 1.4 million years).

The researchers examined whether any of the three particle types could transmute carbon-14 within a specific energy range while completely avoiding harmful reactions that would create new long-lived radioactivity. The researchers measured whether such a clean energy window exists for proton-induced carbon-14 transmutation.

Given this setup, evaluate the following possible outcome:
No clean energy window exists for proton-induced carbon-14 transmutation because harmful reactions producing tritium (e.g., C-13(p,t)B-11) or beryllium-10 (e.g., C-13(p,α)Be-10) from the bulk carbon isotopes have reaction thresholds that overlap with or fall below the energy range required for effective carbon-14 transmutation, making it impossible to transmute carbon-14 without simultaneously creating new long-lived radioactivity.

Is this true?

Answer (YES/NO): NO